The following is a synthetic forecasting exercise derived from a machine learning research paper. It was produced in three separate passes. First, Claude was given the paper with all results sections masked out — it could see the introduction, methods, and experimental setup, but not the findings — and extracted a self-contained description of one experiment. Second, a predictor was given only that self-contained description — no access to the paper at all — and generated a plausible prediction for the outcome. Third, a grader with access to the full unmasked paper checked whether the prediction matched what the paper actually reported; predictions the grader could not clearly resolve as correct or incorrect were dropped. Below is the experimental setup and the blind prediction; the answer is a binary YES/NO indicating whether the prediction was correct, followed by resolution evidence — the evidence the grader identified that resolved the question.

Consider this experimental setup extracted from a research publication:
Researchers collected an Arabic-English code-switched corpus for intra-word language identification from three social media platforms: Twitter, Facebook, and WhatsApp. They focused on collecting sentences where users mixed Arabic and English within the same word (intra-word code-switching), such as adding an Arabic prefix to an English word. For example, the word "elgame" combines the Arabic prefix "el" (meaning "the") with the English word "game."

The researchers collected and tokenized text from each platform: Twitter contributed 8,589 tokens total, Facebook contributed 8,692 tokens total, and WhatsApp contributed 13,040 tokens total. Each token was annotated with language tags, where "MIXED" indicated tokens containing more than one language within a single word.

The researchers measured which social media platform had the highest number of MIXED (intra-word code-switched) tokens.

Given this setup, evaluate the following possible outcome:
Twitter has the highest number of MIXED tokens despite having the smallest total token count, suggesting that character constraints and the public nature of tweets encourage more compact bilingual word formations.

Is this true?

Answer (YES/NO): NO